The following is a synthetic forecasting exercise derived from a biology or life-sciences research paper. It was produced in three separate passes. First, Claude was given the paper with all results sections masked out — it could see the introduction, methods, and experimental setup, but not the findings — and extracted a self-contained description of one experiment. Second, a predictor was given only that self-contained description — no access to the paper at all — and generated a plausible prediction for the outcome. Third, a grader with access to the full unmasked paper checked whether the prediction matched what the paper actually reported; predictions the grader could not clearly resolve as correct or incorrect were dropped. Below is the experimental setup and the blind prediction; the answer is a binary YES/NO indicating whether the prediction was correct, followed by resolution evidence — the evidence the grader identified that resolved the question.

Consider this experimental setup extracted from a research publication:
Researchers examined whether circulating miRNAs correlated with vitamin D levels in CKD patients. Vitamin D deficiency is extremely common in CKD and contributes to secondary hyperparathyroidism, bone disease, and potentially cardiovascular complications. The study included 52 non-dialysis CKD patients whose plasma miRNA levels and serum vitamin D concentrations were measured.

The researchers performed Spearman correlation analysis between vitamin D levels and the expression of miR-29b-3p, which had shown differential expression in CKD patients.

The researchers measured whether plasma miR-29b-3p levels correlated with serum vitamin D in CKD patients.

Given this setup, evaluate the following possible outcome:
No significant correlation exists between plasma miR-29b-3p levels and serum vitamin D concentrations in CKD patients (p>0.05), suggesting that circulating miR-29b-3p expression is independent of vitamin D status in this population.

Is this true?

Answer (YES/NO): NO